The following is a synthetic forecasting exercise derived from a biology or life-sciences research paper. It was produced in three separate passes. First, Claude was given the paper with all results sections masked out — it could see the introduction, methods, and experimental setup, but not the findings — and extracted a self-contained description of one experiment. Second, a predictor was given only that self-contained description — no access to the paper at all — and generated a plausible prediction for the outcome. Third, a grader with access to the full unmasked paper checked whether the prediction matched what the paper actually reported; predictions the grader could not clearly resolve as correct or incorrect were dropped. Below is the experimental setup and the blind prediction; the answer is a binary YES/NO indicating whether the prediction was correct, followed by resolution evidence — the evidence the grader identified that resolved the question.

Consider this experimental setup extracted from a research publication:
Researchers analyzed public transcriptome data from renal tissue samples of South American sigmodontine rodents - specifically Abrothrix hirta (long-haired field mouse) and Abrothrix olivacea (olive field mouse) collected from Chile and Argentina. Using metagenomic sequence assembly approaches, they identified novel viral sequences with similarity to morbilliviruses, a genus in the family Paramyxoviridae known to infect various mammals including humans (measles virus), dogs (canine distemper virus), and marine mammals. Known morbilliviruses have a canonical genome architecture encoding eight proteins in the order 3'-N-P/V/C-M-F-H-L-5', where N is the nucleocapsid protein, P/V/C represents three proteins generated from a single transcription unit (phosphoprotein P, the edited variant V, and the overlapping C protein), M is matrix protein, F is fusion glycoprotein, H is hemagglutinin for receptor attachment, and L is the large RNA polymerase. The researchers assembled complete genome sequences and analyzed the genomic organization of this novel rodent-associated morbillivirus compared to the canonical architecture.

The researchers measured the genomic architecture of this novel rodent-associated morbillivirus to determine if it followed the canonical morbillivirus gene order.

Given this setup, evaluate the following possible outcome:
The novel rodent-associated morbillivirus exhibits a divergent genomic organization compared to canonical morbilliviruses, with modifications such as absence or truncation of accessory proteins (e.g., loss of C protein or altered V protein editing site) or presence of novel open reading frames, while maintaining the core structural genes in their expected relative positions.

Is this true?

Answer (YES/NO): YES